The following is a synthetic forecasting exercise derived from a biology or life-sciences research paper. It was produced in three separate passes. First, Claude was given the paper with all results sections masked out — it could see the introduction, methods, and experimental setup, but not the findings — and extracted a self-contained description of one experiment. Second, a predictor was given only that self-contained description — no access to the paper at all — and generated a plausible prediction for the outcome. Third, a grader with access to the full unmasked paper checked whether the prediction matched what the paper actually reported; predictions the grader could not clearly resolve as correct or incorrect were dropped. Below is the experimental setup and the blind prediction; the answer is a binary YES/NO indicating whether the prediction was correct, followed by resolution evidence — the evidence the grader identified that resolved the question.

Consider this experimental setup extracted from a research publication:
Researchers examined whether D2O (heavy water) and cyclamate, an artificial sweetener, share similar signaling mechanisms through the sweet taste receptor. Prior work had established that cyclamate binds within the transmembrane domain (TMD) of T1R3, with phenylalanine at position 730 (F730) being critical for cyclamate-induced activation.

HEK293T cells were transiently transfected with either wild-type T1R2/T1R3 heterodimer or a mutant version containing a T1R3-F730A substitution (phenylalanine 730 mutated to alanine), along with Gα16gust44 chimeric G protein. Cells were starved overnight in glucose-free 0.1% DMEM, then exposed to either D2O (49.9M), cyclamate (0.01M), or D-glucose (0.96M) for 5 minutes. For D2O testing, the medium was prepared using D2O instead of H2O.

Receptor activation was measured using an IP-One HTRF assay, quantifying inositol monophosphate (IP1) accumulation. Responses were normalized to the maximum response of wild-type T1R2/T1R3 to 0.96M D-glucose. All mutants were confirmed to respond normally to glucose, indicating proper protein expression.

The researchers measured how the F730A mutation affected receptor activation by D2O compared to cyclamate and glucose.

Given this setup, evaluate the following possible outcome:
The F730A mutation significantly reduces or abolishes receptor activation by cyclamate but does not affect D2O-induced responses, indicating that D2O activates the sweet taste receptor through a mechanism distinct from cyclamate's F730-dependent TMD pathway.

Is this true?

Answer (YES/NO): NO